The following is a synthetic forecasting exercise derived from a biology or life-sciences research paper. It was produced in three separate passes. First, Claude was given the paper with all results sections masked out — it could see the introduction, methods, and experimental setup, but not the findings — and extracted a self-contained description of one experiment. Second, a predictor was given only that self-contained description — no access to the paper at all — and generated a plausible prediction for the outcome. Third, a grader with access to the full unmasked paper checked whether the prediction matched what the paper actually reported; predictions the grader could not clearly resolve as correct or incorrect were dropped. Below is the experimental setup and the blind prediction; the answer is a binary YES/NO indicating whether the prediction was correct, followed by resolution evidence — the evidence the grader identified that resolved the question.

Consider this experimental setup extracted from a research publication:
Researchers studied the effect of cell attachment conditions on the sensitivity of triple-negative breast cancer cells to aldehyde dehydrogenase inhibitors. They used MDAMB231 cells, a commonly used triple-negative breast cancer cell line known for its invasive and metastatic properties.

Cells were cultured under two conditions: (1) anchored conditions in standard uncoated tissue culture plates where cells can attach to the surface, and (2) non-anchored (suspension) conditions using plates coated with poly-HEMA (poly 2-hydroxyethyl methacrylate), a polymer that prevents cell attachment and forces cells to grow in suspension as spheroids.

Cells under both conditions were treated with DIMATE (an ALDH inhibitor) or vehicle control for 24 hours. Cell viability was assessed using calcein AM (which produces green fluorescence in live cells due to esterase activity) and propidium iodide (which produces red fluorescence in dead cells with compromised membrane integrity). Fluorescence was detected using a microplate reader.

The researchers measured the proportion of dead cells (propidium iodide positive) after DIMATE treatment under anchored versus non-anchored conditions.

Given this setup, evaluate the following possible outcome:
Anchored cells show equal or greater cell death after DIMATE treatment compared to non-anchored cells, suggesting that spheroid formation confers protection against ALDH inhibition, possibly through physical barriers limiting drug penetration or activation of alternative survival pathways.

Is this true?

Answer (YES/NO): NO